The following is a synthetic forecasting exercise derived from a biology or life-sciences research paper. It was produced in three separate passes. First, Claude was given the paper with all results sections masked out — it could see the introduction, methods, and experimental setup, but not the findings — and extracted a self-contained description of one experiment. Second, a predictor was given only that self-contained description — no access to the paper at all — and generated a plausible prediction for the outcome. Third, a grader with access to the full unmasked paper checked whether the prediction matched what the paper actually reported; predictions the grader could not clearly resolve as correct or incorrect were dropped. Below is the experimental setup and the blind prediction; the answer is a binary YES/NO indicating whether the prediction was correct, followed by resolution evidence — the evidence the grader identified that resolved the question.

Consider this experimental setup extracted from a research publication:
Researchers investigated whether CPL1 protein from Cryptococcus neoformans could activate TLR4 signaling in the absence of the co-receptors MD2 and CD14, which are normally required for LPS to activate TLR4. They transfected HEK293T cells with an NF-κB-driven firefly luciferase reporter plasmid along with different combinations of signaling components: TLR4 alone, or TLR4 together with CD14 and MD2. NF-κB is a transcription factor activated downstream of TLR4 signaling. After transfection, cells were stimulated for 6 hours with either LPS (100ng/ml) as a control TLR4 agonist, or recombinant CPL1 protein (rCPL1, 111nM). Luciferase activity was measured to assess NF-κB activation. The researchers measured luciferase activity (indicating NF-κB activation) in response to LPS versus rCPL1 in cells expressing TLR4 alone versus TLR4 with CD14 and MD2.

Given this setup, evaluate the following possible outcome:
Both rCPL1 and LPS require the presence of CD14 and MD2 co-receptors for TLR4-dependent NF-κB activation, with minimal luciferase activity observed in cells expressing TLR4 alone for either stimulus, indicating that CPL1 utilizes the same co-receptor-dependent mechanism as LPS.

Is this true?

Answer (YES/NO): NO